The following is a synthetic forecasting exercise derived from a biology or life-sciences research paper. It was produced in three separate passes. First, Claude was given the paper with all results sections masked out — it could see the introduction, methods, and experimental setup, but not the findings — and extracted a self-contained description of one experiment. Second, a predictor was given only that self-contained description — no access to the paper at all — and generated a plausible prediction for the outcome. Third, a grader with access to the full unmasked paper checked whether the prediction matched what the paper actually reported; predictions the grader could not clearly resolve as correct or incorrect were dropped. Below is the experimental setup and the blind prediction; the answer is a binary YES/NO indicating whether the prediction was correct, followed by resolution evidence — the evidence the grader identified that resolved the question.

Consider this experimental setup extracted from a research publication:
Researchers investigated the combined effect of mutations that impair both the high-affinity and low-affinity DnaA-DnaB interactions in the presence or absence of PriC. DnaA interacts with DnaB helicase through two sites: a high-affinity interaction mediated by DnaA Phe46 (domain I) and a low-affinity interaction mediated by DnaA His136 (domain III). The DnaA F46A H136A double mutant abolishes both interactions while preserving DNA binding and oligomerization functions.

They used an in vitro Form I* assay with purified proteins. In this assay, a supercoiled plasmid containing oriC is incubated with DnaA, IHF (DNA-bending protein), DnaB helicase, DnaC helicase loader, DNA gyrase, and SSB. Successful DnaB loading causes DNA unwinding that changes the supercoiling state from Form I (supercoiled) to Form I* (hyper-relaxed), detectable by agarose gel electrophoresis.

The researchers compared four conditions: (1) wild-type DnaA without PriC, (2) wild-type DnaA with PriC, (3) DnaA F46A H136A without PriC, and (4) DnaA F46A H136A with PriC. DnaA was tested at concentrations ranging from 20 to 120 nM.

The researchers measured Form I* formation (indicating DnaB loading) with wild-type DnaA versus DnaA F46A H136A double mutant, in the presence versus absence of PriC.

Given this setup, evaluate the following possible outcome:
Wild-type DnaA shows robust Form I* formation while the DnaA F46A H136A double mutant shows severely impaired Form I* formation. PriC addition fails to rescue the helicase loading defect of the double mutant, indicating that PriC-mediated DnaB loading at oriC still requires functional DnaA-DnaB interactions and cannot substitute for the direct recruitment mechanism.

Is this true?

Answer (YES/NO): NO